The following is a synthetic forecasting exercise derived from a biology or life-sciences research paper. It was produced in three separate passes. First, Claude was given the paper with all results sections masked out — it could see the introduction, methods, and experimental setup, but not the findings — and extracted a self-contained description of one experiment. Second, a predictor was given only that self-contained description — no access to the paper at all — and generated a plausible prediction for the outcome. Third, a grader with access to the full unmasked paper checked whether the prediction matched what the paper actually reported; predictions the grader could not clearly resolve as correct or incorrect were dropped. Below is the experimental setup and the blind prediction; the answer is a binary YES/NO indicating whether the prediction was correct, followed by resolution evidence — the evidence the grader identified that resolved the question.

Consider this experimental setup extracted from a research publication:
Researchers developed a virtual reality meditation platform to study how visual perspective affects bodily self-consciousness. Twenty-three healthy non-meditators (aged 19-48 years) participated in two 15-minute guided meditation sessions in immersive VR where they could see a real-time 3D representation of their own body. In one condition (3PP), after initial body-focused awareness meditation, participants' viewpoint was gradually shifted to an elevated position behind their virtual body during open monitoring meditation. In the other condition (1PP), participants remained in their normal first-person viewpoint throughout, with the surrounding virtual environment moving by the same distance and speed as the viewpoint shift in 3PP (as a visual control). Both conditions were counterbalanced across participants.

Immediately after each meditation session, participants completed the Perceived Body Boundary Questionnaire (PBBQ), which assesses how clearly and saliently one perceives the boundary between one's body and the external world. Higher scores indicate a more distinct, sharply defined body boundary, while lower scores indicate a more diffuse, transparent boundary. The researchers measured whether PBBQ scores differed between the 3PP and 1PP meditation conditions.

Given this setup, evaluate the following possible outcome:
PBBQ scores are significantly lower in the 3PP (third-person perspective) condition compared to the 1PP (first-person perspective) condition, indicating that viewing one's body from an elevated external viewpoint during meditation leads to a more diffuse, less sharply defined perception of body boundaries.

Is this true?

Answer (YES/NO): YES